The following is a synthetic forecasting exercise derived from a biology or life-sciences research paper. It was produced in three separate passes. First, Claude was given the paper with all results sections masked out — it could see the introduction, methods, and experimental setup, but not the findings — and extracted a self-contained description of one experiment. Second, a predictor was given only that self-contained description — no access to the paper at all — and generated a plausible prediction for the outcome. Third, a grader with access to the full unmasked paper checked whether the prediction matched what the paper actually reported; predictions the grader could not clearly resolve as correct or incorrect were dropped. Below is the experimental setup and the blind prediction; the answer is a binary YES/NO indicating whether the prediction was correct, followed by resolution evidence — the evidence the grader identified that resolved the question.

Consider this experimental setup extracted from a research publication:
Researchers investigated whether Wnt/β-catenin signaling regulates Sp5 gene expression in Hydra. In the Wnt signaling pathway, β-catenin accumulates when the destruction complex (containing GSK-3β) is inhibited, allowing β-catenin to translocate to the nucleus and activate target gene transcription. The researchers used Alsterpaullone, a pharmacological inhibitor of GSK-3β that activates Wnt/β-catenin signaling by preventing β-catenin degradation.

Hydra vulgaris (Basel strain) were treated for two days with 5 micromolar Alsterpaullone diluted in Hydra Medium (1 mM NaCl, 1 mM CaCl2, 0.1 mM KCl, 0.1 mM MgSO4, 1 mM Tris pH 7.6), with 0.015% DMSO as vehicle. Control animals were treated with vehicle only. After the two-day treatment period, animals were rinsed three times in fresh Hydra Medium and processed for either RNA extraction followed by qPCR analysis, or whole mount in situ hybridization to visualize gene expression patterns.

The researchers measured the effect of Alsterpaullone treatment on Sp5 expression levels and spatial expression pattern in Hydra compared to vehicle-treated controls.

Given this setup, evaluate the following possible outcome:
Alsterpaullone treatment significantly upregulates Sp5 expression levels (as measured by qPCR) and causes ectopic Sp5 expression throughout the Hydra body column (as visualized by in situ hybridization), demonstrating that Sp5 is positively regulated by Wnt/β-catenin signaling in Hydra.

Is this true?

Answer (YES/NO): YES